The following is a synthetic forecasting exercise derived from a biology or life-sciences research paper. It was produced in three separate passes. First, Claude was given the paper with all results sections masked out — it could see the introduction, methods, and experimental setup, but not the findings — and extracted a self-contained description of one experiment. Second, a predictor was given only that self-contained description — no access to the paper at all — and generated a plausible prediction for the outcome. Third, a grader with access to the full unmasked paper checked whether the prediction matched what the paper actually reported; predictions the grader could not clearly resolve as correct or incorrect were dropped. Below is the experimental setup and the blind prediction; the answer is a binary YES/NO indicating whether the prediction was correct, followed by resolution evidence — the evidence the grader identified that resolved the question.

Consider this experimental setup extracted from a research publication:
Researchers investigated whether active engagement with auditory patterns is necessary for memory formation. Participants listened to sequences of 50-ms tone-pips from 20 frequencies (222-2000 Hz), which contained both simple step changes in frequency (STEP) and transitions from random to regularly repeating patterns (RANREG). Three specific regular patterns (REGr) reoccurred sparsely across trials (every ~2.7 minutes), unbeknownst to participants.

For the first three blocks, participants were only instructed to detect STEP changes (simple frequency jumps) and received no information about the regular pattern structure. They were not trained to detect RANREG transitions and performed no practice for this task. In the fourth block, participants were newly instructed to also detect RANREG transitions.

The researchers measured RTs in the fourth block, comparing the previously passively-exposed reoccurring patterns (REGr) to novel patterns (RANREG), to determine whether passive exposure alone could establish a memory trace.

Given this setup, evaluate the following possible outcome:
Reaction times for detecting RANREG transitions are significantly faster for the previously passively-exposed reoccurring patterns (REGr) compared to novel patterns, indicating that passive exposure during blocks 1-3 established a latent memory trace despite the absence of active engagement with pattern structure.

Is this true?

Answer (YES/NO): NO